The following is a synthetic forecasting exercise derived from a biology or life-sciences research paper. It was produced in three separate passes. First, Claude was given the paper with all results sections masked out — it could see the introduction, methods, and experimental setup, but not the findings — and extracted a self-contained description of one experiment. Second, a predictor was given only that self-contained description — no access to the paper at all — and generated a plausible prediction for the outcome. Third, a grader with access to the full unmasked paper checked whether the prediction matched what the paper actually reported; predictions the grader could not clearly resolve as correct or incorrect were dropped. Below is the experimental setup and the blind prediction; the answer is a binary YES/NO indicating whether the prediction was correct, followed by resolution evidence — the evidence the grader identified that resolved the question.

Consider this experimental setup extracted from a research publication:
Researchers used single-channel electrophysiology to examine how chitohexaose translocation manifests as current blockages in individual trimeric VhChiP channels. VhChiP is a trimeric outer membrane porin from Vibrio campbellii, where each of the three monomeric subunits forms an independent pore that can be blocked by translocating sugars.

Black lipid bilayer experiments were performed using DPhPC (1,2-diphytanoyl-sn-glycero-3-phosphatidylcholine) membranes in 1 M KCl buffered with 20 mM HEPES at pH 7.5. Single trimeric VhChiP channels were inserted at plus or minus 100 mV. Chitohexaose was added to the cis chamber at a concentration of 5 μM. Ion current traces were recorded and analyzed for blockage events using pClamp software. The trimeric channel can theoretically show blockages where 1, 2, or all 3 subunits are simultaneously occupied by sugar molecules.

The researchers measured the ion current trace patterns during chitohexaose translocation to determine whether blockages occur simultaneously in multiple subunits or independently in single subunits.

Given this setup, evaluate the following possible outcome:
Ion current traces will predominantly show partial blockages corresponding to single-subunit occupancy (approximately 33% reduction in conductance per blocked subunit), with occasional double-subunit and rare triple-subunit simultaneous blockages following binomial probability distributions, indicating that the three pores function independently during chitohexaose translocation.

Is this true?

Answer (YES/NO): NO